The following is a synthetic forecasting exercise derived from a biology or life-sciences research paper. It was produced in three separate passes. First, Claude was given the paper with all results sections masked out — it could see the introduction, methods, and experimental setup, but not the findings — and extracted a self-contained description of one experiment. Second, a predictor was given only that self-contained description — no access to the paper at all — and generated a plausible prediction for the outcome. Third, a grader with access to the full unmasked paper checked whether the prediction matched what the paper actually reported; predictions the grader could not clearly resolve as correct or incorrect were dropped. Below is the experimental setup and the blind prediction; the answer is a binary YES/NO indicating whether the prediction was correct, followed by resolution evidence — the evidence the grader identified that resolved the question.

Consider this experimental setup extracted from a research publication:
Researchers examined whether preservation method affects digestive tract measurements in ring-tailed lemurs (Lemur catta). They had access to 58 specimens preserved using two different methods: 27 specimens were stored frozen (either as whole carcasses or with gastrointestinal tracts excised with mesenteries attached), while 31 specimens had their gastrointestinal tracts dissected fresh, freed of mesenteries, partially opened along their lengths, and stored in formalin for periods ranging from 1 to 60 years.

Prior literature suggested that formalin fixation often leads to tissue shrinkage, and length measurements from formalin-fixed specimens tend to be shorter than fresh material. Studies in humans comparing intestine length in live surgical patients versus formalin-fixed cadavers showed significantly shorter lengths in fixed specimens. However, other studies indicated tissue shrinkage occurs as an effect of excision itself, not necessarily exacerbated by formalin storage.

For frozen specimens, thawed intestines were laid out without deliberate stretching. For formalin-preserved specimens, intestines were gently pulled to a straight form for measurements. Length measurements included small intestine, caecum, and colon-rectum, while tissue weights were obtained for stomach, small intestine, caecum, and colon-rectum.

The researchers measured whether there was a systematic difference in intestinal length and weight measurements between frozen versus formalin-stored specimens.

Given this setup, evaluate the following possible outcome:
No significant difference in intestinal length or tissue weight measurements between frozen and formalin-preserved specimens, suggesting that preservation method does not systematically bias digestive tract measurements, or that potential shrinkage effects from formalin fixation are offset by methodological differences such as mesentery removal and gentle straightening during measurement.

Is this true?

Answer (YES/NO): NO